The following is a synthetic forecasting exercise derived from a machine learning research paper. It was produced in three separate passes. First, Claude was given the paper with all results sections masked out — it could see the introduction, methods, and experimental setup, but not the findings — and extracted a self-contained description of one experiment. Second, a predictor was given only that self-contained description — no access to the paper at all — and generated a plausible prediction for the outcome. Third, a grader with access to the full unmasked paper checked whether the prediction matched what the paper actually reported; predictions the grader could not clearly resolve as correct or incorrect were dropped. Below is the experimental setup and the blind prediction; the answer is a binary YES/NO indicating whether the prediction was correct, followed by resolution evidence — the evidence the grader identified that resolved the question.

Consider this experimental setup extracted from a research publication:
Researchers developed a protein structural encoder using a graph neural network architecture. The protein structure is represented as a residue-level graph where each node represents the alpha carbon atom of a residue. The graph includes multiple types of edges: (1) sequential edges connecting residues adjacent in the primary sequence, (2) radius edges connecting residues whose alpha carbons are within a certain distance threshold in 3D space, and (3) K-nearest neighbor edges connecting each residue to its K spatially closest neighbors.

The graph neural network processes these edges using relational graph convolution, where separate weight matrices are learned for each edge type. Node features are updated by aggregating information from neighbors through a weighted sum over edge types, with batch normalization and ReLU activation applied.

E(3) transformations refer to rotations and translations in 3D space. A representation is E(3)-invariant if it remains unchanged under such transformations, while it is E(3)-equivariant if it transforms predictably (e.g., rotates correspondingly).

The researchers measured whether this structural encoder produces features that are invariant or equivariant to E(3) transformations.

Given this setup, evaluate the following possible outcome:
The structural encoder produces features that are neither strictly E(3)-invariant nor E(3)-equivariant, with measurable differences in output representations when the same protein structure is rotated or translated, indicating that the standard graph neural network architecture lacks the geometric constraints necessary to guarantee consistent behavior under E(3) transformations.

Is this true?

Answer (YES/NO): NO